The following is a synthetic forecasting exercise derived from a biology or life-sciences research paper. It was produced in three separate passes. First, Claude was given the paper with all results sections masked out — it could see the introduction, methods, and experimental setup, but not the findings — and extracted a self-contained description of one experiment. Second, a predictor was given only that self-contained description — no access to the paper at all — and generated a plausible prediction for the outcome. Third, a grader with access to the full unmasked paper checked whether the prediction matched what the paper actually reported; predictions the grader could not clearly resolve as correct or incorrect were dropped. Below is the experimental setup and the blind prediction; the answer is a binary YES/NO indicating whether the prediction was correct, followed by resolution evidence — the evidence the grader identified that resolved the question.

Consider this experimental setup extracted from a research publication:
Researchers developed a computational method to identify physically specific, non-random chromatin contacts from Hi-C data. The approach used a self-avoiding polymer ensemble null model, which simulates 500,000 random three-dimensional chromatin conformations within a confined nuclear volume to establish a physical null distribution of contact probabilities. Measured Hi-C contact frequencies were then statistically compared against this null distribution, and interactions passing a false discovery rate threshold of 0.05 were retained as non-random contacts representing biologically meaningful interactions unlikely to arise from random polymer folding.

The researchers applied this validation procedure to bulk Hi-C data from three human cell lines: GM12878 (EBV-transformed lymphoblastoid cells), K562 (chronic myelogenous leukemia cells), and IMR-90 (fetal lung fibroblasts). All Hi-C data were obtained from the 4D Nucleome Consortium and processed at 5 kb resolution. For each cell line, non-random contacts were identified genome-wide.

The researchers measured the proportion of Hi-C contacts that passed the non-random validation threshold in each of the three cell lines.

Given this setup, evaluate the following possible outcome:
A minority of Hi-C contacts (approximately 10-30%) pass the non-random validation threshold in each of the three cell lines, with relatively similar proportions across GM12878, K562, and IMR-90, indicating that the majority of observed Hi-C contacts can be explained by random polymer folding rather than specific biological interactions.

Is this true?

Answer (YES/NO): NO